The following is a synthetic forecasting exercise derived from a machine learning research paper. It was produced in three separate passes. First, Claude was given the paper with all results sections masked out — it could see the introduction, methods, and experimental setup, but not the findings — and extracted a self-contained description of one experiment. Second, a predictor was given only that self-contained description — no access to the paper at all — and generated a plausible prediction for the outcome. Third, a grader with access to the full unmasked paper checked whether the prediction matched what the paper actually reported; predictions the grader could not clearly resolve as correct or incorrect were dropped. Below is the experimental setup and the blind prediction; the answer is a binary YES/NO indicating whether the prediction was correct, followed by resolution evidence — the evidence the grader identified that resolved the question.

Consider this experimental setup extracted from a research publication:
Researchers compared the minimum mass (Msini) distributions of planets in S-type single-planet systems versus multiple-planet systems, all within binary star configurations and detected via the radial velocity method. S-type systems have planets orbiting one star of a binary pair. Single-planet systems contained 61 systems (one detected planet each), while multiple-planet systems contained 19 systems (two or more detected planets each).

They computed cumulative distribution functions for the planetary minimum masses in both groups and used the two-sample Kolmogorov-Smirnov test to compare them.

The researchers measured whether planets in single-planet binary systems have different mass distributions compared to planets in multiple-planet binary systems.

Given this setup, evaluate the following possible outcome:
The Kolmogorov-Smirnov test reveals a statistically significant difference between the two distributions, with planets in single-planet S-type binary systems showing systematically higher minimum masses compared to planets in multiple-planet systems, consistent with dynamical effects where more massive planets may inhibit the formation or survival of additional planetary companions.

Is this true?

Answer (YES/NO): NO